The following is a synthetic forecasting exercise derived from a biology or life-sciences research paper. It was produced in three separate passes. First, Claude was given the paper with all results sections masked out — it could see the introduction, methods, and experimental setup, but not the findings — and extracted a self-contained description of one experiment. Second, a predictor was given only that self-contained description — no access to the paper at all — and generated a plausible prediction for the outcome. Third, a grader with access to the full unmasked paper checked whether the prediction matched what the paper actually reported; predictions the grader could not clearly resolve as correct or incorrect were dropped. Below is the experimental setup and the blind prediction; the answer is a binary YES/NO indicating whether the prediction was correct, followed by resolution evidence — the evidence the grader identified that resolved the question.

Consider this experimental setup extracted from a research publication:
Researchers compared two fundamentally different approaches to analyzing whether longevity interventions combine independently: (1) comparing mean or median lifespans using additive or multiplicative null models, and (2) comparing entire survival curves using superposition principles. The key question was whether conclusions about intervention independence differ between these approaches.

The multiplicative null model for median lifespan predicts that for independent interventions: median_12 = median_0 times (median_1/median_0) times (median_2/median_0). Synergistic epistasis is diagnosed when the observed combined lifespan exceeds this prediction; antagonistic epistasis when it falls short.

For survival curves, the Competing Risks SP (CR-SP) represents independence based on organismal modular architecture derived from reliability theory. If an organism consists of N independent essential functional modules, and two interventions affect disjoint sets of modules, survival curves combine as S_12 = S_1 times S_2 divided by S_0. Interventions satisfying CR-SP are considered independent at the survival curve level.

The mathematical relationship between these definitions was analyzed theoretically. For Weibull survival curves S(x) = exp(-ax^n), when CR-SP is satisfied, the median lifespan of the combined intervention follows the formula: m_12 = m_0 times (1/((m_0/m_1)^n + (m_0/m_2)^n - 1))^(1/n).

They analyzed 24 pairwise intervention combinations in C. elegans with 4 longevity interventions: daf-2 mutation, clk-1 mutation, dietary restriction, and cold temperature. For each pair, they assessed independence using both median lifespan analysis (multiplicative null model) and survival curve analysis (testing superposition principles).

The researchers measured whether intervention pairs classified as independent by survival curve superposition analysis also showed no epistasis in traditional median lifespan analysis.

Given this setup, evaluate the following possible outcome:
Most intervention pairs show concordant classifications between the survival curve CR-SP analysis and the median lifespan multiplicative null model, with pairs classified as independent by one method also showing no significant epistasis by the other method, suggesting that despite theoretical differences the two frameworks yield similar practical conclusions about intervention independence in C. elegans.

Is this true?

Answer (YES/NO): NO